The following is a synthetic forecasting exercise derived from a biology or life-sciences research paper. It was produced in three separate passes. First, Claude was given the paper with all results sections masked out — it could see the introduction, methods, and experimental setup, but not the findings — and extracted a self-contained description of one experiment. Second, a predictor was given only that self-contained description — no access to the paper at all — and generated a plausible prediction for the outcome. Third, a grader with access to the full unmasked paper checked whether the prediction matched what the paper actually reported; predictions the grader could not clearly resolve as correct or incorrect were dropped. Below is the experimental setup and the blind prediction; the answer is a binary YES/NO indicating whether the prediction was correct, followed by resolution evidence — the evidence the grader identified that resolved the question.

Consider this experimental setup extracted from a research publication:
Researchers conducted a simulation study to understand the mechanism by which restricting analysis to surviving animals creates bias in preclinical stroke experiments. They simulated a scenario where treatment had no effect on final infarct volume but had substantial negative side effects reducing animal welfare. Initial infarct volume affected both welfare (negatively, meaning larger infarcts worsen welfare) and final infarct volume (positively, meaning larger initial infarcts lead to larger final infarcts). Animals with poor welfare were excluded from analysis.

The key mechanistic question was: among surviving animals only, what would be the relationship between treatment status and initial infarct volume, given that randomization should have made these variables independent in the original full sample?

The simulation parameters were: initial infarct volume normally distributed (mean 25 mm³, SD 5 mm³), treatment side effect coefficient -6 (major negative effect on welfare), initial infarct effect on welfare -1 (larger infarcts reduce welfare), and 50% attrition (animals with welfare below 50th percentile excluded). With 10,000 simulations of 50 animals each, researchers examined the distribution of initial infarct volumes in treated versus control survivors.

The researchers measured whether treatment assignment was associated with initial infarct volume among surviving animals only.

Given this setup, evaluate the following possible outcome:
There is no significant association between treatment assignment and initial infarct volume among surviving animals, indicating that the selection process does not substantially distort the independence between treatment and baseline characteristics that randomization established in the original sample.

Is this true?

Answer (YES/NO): NO